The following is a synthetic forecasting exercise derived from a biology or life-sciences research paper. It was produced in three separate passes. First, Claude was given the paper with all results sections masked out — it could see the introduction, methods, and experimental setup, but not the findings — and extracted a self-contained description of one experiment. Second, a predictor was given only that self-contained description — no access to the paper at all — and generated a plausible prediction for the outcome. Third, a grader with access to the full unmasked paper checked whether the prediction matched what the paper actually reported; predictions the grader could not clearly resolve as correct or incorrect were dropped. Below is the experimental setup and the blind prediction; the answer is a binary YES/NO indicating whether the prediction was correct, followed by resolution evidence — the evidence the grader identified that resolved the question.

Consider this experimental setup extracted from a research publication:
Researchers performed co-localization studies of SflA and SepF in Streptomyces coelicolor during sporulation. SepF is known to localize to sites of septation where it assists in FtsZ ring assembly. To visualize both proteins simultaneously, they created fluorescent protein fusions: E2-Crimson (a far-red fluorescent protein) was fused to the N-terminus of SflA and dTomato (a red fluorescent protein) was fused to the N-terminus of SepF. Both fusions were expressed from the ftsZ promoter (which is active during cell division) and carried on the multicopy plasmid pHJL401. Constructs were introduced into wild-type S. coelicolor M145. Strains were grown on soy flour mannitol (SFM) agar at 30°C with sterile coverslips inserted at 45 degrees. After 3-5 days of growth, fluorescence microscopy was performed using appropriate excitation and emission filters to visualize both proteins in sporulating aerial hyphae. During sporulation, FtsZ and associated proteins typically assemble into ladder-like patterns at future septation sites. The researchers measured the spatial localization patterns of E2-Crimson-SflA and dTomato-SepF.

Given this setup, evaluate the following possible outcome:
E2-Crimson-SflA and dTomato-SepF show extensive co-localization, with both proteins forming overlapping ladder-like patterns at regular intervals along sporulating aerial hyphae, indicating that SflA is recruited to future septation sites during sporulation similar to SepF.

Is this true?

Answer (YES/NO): NO